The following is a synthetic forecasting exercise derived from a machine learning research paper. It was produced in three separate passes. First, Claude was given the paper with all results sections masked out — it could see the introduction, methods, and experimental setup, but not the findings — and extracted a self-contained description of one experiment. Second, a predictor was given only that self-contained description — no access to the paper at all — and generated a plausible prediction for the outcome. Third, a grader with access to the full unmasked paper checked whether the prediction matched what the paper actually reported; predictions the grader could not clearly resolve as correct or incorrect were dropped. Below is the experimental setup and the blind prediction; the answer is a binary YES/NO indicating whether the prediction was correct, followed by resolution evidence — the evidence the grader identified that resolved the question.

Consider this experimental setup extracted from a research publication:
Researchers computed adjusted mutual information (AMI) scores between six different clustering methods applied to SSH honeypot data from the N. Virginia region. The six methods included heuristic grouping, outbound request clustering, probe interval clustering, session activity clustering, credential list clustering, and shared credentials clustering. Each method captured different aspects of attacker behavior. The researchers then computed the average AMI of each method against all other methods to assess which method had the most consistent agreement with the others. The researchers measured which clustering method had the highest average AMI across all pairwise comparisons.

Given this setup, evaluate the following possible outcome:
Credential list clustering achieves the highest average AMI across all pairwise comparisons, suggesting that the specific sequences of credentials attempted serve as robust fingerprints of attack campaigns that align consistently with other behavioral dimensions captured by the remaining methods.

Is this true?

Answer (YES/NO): NO